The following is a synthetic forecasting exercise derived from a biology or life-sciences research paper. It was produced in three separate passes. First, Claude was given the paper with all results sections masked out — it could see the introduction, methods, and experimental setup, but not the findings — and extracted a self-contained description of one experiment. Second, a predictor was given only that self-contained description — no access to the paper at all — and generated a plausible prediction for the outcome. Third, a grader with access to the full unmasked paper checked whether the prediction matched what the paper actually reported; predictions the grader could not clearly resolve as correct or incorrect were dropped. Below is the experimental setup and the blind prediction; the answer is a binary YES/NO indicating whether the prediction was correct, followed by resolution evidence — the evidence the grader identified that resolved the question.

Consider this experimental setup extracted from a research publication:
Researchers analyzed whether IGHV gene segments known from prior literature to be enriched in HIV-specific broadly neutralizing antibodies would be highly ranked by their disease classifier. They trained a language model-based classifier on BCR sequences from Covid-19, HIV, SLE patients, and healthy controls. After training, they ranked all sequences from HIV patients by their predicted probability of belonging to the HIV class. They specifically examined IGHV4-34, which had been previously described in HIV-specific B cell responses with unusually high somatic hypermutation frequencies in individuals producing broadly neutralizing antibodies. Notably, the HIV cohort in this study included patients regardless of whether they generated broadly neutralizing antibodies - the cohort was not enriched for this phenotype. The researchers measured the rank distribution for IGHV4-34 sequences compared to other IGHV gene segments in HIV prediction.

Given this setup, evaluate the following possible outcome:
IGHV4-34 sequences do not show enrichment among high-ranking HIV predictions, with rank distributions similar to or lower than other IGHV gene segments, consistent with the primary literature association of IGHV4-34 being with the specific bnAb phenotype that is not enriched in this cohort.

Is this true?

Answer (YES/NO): NO